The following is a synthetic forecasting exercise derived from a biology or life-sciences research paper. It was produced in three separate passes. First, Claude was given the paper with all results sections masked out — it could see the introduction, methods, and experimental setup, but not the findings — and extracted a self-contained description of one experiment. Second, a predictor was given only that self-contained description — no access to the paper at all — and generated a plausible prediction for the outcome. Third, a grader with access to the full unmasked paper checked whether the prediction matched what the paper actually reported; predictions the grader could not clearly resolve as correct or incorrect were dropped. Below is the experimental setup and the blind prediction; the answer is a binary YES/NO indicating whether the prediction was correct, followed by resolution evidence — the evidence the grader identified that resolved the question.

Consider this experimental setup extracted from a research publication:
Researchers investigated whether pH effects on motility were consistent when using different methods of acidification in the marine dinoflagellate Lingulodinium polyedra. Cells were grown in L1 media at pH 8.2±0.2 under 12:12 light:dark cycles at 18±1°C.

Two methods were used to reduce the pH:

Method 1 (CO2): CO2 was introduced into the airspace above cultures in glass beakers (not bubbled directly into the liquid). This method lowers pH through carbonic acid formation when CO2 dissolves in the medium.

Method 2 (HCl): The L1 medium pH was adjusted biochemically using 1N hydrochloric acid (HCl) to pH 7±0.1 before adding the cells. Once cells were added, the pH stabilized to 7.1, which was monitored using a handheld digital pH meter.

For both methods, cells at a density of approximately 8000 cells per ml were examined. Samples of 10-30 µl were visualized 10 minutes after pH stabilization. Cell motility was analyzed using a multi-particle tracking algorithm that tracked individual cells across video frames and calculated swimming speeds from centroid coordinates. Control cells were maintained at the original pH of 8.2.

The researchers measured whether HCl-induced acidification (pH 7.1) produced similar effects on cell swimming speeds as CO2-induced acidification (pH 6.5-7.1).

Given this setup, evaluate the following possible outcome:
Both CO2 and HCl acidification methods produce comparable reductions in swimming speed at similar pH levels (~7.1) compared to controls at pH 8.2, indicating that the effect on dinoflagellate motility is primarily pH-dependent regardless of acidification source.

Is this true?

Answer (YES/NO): YES